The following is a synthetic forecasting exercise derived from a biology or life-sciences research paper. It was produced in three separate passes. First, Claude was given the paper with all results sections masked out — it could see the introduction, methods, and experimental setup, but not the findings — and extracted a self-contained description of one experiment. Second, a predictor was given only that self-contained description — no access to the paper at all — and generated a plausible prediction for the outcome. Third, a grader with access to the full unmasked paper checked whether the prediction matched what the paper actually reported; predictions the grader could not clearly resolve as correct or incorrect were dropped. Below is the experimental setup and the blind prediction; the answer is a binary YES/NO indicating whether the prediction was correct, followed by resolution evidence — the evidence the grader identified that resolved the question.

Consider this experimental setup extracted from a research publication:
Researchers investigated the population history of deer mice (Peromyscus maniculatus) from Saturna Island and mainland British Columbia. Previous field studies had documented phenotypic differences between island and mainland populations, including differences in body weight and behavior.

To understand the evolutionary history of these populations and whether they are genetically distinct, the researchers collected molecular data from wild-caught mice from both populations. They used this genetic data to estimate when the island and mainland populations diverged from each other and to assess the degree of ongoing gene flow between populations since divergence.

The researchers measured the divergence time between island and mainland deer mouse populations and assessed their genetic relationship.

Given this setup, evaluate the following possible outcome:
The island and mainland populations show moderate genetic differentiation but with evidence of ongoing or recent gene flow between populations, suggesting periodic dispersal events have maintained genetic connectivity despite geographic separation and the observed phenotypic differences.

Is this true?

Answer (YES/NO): NO